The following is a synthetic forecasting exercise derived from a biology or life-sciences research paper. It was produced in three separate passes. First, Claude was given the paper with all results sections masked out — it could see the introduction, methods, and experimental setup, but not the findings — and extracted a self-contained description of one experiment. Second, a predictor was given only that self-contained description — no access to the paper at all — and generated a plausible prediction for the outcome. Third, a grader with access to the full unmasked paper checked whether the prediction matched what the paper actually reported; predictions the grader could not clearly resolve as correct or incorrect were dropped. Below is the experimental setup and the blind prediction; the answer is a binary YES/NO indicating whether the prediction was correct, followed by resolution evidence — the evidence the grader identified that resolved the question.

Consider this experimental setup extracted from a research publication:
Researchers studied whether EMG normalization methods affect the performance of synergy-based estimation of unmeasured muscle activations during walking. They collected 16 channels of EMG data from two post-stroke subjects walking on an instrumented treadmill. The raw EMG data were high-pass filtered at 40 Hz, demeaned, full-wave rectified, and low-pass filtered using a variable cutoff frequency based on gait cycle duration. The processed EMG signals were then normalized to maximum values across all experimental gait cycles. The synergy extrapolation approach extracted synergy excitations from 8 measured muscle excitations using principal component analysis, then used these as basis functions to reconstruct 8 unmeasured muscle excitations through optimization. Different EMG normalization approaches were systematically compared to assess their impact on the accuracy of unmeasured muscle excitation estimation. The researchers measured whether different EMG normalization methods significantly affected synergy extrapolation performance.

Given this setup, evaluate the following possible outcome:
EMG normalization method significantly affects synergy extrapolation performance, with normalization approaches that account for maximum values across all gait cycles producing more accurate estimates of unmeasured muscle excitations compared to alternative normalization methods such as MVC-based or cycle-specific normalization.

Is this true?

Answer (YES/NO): NO